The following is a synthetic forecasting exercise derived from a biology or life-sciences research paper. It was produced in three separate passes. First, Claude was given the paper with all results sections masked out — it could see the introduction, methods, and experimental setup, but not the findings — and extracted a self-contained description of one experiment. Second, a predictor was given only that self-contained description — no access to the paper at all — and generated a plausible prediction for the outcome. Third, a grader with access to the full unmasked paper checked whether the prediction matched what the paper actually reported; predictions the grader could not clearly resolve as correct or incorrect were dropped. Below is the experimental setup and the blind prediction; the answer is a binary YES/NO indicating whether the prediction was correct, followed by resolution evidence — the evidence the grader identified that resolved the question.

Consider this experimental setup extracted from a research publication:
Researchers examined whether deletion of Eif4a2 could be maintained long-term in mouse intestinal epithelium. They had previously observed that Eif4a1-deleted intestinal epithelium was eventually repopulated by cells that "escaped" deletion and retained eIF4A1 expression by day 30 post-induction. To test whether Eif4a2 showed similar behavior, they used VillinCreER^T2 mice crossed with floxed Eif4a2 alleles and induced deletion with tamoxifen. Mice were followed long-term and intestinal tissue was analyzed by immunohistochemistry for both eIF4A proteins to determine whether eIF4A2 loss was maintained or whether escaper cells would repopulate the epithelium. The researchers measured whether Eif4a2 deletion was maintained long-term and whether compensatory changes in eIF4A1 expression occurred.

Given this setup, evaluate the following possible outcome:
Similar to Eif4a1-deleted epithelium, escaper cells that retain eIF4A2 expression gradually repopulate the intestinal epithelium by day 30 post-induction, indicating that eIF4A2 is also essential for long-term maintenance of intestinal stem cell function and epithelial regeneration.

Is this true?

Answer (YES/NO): NO